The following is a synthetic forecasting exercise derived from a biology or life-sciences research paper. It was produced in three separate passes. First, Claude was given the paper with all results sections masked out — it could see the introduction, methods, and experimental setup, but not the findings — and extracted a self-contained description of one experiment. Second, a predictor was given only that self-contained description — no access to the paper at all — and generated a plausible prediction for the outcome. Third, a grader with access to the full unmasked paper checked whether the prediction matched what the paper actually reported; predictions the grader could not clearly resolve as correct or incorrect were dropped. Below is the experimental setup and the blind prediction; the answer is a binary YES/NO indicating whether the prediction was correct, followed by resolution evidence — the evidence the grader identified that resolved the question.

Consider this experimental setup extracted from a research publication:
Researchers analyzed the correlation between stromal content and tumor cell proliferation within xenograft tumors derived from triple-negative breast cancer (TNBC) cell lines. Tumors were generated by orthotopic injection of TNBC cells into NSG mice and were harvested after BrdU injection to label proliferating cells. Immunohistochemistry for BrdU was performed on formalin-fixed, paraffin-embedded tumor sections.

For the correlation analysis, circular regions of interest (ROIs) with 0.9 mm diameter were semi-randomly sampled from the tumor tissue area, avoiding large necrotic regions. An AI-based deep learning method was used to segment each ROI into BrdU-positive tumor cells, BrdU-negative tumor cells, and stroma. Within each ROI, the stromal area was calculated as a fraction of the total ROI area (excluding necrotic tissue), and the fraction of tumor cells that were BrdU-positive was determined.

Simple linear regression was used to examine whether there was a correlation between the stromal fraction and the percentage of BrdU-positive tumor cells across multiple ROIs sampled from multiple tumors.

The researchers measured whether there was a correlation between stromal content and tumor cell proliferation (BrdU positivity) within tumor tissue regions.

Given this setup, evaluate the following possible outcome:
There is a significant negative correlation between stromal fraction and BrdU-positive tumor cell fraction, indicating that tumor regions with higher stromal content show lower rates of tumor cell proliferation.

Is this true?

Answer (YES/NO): NO